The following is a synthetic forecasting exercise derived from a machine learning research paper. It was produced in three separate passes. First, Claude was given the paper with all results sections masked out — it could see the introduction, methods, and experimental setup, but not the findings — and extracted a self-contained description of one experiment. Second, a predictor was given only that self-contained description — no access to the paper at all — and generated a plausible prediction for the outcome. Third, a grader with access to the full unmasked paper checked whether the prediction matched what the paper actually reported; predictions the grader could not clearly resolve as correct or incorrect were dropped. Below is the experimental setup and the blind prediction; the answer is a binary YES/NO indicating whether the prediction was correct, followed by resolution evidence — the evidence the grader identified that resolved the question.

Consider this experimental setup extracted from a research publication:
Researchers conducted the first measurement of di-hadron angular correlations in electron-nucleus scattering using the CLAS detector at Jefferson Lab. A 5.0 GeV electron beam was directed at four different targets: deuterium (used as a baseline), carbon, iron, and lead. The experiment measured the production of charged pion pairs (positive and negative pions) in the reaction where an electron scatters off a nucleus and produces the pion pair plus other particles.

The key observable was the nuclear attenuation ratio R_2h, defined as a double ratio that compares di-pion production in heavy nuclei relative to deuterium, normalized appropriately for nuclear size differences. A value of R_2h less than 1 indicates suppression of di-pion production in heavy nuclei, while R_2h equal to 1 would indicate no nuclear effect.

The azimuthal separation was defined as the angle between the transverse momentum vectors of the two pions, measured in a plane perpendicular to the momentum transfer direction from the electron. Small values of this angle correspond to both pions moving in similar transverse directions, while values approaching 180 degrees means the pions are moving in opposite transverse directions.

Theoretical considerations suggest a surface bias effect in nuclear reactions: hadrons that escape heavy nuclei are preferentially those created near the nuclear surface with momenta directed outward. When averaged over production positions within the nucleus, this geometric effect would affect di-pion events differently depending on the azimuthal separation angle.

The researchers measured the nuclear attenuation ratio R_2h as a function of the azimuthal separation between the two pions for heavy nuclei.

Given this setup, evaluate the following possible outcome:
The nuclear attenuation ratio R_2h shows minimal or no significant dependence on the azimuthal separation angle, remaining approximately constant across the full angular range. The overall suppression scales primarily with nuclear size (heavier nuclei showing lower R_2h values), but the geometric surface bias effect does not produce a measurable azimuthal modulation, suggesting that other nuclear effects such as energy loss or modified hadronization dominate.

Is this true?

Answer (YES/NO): NO